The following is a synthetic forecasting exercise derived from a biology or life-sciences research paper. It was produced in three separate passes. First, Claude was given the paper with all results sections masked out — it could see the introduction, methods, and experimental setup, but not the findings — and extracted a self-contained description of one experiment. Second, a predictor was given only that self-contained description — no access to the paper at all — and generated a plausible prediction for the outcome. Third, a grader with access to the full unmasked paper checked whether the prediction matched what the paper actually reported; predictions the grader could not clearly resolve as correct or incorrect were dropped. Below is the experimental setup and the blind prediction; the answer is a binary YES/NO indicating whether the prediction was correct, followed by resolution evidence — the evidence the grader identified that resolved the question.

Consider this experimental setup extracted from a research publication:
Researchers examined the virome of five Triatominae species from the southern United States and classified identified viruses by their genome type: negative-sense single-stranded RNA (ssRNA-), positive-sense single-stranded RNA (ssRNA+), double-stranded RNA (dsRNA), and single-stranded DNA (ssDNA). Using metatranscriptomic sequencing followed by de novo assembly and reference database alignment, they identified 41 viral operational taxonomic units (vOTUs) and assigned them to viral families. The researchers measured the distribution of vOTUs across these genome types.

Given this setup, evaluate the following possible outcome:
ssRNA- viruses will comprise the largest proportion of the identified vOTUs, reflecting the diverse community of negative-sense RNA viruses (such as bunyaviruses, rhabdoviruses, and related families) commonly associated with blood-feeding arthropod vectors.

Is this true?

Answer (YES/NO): YES